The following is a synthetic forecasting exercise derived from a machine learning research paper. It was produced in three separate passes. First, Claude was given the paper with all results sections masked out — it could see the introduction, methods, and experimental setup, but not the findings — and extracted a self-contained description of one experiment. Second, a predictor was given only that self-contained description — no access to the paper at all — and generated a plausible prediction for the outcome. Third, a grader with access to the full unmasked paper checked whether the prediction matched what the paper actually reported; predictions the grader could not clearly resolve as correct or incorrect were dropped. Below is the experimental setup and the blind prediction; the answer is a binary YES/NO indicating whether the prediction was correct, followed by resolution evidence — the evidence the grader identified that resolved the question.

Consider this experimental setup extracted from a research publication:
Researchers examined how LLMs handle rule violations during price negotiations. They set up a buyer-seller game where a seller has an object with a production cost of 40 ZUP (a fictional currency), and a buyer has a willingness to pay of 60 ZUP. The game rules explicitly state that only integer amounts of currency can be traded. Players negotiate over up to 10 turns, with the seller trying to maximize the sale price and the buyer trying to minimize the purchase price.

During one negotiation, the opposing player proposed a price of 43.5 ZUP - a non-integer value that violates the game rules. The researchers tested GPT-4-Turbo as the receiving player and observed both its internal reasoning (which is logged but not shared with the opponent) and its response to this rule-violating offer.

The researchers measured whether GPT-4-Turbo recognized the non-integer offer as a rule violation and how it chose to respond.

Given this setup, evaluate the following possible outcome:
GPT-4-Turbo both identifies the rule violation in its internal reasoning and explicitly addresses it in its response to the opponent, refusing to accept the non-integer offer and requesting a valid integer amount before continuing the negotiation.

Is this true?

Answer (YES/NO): NO